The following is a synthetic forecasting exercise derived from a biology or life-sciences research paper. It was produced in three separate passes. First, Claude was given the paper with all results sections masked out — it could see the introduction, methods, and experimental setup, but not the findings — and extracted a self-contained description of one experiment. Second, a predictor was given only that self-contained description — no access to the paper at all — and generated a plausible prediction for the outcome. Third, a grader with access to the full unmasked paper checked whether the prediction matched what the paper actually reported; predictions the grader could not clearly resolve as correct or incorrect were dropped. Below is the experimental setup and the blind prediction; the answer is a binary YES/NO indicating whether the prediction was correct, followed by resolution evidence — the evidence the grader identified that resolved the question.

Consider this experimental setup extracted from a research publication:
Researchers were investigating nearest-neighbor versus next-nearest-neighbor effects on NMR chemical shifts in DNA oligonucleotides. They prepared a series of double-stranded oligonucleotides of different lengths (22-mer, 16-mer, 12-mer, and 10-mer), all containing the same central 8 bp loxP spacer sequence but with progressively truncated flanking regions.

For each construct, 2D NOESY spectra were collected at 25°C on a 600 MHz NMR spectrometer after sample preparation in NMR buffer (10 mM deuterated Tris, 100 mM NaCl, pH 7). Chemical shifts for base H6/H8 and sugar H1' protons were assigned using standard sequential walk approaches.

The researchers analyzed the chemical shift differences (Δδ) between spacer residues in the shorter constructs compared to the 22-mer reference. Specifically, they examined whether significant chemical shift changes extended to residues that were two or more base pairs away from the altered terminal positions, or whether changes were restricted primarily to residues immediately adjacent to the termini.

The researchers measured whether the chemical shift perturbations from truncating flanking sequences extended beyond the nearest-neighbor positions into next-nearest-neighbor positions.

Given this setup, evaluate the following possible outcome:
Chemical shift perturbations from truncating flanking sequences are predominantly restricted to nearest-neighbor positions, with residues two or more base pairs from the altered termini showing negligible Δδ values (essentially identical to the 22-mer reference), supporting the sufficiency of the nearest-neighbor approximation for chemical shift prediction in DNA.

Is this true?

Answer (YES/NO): NO